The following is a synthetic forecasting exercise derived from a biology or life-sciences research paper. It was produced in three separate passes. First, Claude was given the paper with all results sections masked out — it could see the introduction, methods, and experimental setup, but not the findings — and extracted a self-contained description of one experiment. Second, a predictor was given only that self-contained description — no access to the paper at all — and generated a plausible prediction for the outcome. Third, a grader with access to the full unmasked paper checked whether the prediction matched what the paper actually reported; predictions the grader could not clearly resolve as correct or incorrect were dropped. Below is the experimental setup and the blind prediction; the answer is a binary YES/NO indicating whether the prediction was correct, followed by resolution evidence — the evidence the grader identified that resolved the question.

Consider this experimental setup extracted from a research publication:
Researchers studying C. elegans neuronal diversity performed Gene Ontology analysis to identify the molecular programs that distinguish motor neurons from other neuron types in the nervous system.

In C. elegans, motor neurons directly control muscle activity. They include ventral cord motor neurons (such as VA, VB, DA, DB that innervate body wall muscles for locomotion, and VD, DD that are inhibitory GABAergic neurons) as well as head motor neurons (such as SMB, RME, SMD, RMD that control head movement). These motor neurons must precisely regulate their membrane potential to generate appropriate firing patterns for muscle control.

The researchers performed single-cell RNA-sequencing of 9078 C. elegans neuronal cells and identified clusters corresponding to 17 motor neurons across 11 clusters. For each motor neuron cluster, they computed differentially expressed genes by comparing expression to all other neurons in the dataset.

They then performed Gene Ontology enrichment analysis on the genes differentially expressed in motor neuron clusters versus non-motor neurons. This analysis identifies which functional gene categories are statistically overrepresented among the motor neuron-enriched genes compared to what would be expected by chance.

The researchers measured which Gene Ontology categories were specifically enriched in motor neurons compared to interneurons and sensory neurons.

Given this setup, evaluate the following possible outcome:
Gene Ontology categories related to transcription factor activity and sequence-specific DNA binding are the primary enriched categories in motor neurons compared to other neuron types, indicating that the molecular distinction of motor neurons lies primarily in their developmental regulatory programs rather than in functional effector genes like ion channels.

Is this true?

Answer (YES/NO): NO